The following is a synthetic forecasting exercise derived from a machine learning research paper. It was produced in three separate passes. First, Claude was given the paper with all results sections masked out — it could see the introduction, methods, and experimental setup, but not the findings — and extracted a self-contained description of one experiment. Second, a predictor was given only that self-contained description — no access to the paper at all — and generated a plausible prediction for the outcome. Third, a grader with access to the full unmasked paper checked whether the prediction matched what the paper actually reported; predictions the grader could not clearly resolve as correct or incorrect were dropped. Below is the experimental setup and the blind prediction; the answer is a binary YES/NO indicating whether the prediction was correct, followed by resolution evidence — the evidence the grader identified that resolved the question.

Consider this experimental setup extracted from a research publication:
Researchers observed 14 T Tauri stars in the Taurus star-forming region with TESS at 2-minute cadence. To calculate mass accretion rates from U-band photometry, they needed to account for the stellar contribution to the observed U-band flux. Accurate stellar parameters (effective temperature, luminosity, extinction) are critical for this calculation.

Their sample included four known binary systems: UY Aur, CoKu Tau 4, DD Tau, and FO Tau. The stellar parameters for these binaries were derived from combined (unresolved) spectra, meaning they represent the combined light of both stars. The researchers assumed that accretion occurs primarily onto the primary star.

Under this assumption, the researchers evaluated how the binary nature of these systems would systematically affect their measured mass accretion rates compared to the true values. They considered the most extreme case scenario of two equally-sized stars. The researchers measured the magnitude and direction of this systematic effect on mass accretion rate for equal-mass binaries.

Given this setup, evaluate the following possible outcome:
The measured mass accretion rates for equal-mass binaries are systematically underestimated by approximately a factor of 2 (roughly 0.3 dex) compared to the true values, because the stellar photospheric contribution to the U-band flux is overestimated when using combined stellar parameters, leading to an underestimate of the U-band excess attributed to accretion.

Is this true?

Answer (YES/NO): NO